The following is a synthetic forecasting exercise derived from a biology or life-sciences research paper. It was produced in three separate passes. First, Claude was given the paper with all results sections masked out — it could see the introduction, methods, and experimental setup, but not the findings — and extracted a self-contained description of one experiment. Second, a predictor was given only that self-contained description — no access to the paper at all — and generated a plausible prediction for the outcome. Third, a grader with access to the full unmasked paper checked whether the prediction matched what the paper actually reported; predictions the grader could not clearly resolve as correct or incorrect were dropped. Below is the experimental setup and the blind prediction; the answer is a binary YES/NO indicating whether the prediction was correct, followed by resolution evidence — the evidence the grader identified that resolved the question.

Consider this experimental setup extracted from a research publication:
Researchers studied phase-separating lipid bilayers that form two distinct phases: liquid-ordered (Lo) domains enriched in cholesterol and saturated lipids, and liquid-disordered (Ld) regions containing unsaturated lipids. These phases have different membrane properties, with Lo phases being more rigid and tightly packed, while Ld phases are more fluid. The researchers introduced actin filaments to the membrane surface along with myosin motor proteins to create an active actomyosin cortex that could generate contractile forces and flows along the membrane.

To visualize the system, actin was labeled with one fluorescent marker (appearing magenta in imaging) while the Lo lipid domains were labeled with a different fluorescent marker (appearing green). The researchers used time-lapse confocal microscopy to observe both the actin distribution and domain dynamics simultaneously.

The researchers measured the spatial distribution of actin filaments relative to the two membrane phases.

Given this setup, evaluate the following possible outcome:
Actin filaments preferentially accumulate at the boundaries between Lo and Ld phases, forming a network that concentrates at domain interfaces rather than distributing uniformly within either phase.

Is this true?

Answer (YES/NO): NO